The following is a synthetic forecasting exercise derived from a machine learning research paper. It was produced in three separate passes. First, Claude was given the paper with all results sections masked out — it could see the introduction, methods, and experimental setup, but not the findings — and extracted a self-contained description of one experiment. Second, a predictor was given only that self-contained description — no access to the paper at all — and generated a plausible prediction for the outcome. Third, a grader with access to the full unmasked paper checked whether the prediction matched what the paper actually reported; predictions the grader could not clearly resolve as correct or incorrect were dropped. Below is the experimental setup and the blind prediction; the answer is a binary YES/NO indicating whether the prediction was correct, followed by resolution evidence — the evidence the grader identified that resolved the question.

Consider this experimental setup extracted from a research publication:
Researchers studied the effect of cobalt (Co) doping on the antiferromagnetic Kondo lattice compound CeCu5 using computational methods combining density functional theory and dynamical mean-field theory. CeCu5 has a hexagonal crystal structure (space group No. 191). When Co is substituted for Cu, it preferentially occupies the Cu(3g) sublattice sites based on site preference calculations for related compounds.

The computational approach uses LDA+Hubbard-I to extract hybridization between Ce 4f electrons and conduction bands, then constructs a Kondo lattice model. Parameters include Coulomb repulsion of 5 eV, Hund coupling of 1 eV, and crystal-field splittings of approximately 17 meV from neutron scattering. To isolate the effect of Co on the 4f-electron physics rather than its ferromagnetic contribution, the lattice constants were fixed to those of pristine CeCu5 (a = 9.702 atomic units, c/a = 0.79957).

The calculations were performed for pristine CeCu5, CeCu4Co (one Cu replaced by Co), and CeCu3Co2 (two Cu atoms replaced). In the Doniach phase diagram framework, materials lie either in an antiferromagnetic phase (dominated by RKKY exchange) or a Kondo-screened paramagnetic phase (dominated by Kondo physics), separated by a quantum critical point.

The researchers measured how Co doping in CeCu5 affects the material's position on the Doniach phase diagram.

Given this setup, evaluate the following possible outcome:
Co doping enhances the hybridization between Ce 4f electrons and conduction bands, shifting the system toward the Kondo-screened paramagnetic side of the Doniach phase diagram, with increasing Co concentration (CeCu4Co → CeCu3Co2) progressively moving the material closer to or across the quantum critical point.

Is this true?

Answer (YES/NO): YES